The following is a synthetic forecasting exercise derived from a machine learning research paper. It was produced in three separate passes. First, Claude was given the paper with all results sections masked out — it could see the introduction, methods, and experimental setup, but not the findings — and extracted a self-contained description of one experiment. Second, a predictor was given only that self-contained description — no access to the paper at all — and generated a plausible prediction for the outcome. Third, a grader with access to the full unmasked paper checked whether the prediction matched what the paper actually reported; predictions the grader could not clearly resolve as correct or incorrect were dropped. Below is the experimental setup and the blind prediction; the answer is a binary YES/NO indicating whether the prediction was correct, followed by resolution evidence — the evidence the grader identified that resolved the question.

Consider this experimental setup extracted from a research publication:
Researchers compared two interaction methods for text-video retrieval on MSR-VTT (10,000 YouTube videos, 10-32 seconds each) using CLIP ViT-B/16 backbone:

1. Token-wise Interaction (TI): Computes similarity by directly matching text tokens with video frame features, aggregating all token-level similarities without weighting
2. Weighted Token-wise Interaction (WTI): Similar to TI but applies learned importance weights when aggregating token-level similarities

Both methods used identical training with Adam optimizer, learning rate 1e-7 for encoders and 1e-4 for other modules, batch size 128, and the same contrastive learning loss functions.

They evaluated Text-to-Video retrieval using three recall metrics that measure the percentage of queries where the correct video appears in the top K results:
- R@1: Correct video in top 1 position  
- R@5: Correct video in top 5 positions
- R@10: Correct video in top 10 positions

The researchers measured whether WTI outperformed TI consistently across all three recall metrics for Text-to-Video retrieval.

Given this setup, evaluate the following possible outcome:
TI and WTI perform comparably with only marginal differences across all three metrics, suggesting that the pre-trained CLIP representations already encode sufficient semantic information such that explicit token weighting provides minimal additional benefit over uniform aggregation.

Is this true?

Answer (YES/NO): YES